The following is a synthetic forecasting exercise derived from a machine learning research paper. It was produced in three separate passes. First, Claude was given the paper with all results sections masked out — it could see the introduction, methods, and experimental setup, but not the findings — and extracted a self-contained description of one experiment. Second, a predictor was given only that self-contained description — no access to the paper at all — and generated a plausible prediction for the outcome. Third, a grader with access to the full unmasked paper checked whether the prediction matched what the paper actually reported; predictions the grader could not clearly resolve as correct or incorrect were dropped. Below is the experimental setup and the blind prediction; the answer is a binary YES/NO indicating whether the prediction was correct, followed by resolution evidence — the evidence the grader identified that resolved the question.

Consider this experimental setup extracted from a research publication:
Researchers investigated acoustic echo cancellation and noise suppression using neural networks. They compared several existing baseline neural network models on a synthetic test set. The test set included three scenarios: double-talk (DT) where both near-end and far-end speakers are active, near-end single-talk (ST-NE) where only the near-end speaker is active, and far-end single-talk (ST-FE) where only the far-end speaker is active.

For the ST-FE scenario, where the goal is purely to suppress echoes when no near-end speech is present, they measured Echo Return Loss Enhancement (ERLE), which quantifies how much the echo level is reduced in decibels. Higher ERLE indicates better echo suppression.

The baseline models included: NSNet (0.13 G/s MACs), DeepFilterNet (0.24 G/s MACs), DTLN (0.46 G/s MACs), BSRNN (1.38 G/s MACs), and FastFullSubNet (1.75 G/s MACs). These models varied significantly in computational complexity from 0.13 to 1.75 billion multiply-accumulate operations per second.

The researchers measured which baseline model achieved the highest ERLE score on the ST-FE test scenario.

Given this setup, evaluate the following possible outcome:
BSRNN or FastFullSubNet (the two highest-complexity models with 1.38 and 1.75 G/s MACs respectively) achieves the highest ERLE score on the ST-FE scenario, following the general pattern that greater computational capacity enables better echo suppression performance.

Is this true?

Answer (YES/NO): NO